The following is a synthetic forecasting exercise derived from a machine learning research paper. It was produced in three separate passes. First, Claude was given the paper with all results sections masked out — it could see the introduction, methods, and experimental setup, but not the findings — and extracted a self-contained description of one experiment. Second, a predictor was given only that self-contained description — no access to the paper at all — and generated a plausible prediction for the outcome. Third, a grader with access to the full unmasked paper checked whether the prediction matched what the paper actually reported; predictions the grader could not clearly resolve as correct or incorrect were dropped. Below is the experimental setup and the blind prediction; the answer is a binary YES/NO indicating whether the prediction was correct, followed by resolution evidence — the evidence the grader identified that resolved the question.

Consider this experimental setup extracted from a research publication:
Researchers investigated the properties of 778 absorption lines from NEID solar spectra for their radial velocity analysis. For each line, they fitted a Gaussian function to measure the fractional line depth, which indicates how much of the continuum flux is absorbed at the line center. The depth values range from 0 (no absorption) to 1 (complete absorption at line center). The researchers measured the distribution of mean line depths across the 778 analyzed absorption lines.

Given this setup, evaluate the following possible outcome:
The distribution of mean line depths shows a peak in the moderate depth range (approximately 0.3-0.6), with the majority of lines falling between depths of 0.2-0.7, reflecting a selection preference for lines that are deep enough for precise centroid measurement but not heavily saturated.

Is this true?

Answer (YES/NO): NO